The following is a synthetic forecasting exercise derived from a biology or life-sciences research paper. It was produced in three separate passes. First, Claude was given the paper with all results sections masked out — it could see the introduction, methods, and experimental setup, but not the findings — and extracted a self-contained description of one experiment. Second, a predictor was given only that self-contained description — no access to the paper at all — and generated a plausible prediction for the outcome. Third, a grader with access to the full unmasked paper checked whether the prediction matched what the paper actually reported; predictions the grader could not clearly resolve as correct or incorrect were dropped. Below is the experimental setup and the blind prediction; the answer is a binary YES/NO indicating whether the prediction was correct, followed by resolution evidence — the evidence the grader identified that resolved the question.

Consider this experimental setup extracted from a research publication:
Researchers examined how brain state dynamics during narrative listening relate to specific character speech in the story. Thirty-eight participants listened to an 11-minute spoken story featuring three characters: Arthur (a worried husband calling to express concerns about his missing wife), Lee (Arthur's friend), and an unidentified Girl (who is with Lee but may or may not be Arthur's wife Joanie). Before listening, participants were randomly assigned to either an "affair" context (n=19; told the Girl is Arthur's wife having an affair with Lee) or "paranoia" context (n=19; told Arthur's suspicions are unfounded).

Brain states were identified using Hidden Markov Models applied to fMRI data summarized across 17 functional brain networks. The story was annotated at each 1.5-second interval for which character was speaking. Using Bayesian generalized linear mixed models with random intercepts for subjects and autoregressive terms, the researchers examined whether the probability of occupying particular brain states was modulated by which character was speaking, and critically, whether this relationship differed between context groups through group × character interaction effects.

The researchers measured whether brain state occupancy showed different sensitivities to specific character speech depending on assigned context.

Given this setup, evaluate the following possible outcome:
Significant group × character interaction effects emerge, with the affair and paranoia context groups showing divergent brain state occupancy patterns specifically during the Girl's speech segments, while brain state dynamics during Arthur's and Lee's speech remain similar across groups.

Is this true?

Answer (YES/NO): NO